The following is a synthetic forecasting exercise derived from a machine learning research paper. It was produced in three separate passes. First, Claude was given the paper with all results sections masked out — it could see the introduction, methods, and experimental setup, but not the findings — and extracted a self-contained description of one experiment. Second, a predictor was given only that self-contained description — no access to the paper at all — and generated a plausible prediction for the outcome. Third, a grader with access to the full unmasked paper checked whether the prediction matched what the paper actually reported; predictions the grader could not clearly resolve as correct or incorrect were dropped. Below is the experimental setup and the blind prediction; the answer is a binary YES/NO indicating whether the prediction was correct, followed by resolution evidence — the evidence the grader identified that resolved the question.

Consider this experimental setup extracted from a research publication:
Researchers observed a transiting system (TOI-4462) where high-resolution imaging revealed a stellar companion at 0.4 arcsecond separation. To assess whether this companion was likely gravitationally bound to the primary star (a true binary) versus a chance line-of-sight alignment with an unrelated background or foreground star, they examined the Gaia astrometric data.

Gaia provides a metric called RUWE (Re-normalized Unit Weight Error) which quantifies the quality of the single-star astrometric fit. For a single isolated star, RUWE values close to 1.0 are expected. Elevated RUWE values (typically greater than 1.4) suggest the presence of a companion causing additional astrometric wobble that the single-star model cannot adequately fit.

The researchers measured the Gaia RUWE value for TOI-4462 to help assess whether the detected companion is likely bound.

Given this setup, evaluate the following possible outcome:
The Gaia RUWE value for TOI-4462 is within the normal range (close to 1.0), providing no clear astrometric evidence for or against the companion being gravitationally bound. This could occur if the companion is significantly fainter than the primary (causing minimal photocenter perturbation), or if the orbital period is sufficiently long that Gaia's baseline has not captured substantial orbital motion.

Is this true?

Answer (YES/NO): NO